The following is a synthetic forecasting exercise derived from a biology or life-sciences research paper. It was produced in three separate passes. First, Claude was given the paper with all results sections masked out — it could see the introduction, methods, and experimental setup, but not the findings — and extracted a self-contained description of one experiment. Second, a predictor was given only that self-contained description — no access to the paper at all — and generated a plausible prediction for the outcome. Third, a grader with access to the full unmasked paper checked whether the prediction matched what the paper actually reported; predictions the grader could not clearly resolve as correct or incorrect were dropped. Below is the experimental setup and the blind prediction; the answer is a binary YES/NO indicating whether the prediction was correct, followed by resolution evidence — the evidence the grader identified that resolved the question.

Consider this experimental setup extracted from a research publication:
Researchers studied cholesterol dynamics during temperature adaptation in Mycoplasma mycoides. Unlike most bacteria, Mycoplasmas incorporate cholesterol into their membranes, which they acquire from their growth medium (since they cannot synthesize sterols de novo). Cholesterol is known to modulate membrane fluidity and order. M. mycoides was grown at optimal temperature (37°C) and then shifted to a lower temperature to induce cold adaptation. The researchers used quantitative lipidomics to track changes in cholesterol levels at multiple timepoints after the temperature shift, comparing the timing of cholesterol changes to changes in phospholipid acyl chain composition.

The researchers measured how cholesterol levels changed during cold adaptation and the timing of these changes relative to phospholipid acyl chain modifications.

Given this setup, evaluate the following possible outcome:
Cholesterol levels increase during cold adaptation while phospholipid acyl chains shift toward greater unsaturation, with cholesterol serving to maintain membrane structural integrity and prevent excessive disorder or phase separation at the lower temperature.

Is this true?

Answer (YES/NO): NO